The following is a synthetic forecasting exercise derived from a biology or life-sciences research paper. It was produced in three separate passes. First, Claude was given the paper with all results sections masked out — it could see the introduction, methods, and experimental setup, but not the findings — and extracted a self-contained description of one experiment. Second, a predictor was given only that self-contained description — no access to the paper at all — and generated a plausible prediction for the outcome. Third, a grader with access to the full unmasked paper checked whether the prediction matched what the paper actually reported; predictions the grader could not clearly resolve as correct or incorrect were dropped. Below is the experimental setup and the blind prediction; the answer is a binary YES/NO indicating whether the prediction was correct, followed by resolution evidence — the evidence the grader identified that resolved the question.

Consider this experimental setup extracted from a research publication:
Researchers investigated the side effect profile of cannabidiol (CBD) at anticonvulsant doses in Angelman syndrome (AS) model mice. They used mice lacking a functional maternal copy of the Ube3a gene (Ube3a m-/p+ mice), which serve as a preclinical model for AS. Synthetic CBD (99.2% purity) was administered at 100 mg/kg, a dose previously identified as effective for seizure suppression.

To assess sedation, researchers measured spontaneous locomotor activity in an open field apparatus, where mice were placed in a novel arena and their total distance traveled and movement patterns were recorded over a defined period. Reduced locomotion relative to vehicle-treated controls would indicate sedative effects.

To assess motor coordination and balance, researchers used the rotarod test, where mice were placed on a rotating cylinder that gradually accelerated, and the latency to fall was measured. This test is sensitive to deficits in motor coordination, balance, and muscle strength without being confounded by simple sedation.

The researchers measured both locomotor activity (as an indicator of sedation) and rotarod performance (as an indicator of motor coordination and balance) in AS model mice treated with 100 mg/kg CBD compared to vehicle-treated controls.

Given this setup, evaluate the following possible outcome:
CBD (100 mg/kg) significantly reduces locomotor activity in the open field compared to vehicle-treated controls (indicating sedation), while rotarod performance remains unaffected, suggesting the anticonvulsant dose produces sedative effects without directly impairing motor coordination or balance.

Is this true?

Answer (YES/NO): YES